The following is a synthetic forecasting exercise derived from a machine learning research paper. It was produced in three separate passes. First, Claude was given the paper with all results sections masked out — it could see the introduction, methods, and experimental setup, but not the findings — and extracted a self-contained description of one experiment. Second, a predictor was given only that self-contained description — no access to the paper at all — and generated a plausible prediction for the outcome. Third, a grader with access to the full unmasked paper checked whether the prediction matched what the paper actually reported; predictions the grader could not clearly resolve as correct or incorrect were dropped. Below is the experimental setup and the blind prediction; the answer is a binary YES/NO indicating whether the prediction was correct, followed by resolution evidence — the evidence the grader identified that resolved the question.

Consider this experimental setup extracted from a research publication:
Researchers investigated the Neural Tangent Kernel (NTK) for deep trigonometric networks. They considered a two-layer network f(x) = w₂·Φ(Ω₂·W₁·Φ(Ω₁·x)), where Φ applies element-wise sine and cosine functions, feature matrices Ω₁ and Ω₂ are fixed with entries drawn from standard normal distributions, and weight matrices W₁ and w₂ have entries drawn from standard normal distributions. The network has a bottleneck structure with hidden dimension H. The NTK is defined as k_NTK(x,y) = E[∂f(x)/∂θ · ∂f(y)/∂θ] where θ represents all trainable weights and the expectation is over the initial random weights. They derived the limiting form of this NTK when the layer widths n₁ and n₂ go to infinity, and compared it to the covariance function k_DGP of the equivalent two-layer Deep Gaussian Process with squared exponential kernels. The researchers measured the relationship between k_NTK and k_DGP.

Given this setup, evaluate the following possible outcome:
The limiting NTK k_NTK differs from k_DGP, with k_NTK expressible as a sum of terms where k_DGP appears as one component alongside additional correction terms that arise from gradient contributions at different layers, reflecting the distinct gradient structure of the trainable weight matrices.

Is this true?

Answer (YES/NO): YES